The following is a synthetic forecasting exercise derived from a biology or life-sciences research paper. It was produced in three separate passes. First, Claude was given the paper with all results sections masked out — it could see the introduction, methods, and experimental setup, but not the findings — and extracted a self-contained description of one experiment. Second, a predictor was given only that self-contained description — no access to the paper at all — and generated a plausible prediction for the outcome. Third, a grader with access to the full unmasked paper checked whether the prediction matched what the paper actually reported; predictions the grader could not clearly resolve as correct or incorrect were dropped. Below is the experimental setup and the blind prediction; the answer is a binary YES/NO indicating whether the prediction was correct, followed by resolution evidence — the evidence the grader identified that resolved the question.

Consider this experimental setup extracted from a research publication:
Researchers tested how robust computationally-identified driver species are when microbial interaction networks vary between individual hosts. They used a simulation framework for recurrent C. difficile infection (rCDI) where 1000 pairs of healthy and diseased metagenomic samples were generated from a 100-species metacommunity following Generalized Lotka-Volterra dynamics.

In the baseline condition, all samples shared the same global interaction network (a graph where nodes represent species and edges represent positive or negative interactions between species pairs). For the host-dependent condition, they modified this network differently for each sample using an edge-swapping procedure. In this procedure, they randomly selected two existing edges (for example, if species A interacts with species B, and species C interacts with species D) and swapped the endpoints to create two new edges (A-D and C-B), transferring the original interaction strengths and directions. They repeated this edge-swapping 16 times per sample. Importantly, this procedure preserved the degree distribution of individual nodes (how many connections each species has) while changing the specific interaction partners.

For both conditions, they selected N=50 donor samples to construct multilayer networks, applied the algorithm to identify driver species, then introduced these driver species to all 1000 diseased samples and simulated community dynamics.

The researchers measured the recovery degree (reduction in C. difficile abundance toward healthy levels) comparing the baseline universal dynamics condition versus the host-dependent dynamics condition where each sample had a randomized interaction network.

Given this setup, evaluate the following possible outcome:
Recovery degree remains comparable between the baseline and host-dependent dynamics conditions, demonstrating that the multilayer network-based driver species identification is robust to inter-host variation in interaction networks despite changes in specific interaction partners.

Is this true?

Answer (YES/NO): YES